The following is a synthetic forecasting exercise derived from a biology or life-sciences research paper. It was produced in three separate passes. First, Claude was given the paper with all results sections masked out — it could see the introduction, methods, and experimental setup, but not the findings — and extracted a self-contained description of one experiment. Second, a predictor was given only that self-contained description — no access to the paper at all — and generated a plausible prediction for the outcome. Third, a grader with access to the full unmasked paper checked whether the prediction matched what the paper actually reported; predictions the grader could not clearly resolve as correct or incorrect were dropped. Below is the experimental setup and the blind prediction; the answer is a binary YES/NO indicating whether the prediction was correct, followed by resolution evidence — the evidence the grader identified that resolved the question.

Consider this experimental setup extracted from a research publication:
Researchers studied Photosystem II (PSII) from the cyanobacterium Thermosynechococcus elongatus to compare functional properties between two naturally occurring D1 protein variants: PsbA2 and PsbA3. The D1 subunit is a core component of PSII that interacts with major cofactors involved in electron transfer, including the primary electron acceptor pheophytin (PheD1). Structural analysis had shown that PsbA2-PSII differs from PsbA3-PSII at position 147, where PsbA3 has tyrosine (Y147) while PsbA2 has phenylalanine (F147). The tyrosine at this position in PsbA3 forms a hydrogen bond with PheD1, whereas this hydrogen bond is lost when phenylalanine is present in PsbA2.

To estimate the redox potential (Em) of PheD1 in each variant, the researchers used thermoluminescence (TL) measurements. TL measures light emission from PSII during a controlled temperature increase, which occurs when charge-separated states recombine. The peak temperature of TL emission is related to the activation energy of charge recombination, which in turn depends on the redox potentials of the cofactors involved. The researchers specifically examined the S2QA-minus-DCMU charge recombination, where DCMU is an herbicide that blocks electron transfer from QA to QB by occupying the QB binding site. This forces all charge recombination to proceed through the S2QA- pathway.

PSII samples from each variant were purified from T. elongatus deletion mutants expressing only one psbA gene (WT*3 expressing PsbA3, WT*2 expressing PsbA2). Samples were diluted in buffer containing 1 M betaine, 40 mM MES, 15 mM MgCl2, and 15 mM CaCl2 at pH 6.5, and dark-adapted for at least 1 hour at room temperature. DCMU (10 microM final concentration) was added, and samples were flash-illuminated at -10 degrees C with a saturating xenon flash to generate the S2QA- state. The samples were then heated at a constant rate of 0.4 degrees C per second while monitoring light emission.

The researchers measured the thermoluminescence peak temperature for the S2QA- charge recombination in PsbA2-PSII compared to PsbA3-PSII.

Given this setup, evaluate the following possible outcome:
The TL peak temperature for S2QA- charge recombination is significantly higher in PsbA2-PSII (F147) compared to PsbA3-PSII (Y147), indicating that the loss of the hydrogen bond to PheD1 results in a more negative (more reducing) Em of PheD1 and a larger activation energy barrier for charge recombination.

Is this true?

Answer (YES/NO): YES